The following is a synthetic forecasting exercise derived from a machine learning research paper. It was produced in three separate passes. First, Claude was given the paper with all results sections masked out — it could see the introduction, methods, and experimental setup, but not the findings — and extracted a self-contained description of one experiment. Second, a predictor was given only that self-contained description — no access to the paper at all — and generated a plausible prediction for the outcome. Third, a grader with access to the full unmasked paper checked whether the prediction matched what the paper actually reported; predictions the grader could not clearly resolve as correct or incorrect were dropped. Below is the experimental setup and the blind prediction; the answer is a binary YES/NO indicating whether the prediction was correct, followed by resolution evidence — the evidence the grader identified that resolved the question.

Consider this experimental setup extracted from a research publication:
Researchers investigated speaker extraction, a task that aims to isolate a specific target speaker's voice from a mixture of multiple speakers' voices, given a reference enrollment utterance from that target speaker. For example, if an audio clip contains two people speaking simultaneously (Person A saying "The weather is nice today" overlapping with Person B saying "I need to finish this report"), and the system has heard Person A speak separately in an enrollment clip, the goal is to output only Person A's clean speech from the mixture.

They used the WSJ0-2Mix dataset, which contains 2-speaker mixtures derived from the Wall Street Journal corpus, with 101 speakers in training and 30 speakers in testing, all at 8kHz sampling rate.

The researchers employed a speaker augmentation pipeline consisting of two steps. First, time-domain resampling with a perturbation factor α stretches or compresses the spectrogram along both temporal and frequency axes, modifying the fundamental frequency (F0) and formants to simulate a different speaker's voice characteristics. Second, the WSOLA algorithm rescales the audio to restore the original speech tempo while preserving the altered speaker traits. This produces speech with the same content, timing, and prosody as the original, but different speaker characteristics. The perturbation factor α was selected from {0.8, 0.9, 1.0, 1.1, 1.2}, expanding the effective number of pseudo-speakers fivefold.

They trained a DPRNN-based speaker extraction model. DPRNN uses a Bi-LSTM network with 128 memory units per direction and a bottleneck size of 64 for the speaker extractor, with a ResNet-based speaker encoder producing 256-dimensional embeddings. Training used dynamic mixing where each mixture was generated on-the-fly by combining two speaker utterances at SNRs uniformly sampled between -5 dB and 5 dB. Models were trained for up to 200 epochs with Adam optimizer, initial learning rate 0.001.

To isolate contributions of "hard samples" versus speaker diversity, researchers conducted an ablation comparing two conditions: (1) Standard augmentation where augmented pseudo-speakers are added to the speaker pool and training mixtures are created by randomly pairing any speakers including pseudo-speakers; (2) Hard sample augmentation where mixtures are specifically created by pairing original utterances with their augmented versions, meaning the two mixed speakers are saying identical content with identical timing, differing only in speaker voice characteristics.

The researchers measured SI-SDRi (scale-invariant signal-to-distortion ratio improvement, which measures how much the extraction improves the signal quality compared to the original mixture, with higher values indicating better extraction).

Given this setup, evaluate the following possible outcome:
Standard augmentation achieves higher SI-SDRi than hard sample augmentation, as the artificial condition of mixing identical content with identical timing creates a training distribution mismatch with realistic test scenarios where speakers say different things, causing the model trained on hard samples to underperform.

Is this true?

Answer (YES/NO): NO